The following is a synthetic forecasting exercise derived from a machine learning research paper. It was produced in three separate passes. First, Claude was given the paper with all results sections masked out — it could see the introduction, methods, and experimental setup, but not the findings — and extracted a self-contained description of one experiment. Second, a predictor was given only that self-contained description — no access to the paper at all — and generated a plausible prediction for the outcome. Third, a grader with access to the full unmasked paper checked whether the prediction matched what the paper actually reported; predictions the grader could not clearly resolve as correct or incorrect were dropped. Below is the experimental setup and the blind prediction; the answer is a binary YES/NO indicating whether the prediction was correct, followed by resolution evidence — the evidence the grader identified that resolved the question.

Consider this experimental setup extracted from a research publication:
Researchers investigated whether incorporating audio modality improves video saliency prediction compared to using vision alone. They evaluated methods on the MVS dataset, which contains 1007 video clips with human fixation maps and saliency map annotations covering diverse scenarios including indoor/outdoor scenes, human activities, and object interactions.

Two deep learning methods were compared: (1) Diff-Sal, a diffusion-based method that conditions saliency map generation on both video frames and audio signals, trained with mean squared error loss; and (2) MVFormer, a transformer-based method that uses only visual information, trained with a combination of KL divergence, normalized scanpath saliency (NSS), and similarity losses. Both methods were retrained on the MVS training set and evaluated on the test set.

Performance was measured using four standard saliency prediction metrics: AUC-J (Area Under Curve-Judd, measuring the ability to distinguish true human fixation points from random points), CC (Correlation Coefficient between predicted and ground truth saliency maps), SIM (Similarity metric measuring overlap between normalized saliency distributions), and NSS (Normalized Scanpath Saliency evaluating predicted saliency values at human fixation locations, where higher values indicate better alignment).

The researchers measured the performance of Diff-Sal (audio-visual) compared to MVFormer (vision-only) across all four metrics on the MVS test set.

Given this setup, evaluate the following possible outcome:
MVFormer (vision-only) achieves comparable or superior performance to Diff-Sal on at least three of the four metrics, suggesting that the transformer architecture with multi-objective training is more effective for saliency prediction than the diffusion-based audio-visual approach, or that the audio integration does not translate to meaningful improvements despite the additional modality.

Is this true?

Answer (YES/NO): YES